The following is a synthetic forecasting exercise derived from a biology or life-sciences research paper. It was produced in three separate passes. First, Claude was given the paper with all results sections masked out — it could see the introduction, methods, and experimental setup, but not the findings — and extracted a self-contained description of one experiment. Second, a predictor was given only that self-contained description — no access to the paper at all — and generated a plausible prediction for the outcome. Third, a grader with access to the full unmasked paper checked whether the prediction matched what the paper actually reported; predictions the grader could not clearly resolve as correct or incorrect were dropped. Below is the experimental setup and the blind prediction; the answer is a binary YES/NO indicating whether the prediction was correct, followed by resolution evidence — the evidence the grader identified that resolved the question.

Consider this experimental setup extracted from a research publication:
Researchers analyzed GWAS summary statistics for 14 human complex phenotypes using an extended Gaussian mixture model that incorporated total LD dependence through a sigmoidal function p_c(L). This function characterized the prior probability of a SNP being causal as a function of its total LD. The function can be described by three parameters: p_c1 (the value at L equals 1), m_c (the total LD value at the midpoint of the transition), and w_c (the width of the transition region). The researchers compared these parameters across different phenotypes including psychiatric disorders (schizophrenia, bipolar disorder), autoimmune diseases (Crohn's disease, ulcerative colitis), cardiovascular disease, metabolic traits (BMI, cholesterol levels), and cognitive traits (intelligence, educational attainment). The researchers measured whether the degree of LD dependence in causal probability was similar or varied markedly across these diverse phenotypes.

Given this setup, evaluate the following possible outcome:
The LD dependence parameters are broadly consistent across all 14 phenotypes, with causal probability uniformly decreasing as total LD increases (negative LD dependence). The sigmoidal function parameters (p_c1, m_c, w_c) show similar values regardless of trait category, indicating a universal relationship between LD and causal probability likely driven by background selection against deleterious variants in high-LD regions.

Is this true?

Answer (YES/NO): NO